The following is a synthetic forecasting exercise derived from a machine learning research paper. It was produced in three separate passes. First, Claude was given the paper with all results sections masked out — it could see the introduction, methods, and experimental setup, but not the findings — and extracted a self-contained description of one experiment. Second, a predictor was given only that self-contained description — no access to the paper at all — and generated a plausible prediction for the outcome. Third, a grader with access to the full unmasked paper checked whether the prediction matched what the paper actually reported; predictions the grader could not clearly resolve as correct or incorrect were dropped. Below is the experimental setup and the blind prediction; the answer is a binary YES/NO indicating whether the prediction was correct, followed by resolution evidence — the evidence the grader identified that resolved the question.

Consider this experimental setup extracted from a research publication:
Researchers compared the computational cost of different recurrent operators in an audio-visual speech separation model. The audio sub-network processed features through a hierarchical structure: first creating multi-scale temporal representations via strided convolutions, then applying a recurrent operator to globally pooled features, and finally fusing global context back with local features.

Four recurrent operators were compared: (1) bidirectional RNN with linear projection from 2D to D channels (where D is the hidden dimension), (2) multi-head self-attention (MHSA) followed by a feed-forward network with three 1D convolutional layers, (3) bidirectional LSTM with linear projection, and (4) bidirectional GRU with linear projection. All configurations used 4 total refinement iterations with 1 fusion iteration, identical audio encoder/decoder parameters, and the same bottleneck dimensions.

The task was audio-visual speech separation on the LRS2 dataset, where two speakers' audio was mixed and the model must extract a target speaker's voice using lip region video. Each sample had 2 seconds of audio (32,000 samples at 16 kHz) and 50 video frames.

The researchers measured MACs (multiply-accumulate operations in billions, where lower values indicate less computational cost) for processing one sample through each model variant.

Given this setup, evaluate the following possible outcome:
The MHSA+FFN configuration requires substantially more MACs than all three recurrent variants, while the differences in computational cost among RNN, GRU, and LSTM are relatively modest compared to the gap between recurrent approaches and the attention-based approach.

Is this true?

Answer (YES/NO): NO